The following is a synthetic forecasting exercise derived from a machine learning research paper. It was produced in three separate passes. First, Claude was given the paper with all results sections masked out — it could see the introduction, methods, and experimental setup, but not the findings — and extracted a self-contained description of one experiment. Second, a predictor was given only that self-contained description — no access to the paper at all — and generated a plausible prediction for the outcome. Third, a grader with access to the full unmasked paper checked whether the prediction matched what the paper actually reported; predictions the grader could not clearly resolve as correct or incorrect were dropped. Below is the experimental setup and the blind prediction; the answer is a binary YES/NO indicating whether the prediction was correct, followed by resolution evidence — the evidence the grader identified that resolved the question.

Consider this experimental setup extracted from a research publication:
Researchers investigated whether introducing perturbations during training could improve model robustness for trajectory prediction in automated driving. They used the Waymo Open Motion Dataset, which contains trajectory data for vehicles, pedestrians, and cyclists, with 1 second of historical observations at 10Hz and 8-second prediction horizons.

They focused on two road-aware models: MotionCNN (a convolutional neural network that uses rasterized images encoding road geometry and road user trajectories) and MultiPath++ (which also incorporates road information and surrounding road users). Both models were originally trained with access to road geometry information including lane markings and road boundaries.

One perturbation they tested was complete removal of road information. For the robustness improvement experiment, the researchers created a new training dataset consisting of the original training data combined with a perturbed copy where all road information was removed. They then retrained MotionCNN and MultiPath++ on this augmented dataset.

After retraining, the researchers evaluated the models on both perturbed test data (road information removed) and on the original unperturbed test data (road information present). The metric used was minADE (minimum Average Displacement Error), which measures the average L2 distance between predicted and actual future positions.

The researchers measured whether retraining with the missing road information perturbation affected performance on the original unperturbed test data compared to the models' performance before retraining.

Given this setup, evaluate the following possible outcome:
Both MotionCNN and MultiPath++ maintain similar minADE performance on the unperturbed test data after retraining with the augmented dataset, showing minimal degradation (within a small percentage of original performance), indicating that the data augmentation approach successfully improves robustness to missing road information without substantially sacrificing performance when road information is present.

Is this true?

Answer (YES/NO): NO